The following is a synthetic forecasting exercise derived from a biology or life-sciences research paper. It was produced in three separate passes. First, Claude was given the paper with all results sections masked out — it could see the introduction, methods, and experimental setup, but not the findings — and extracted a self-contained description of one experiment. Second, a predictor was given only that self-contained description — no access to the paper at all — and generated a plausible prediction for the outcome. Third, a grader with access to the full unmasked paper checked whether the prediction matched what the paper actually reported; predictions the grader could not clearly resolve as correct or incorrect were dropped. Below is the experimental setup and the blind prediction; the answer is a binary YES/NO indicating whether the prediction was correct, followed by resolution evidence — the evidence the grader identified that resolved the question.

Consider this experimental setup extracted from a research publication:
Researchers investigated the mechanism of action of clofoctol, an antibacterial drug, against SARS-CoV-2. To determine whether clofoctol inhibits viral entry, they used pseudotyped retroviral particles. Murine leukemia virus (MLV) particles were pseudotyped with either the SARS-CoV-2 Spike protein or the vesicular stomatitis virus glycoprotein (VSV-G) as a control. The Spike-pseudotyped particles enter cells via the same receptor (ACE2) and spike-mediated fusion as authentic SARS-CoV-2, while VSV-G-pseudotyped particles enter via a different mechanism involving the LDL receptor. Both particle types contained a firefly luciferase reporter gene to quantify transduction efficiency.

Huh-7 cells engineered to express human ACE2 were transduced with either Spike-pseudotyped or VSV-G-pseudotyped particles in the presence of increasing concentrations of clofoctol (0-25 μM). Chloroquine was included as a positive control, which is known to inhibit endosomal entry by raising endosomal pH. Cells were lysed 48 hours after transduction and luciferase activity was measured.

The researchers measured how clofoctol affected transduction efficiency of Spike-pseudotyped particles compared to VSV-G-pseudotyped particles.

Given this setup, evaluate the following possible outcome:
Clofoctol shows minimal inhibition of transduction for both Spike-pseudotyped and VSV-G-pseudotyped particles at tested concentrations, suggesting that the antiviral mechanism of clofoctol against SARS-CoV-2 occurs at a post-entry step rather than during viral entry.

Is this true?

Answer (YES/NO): YES